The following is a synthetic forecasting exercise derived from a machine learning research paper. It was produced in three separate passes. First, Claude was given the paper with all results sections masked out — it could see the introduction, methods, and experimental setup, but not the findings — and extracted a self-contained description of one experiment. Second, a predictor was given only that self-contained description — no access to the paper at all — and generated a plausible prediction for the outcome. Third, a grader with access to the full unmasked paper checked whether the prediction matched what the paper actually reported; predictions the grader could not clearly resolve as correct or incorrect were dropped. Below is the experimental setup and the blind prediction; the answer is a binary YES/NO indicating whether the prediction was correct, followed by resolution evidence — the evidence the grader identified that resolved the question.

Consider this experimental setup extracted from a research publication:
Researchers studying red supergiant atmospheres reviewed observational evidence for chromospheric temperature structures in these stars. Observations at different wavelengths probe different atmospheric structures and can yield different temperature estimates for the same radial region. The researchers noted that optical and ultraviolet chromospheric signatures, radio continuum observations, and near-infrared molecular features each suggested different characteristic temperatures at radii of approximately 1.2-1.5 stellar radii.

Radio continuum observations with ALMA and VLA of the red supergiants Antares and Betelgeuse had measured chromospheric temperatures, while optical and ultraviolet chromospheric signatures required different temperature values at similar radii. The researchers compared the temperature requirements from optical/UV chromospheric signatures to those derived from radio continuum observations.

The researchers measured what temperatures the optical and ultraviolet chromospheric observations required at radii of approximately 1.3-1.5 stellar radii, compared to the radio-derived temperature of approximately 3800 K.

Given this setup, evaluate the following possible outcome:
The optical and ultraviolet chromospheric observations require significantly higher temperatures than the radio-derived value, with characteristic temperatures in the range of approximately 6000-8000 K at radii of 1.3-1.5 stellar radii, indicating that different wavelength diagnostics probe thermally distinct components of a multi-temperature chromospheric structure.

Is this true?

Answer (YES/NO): NO